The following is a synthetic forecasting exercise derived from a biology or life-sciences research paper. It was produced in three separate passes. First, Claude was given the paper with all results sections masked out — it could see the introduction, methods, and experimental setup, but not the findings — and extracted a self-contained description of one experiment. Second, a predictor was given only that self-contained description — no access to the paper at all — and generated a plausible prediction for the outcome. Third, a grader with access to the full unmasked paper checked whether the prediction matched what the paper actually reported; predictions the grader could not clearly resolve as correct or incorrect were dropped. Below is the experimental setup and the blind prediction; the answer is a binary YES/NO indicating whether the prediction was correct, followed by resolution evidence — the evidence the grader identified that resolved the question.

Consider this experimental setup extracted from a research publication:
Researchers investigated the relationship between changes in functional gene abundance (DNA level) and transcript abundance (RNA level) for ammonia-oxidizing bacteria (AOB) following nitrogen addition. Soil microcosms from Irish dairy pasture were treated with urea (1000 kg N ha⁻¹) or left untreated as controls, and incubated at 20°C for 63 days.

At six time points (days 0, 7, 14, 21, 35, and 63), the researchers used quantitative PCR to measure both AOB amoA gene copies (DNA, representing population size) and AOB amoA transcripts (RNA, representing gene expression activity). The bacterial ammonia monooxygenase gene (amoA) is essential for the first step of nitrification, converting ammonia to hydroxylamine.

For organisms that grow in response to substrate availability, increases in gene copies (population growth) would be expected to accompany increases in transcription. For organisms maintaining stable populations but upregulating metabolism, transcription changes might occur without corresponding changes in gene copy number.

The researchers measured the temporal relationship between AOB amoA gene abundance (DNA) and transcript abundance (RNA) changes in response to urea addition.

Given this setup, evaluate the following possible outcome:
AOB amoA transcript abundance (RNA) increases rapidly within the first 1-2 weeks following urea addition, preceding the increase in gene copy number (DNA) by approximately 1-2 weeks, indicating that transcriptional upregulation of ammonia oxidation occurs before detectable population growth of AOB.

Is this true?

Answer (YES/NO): NO